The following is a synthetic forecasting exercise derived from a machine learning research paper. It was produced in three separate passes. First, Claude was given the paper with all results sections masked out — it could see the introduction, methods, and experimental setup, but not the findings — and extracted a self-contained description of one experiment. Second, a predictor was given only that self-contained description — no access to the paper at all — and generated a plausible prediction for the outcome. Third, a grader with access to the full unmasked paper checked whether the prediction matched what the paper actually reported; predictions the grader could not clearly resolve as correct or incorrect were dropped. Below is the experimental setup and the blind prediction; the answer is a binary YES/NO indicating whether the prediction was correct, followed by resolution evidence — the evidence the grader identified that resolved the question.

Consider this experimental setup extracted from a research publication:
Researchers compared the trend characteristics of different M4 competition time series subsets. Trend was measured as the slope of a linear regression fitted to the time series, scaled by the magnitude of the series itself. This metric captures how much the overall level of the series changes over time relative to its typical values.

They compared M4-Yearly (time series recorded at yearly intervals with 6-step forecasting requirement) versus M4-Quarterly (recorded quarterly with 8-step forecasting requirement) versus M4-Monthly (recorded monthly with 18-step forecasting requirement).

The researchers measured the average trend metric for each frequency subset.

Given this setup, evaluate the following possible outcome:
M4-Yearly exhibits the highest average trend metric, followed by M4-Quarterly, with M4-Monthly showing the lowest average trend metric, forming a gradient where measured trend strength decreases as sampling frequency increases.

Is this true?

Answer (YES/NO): YES